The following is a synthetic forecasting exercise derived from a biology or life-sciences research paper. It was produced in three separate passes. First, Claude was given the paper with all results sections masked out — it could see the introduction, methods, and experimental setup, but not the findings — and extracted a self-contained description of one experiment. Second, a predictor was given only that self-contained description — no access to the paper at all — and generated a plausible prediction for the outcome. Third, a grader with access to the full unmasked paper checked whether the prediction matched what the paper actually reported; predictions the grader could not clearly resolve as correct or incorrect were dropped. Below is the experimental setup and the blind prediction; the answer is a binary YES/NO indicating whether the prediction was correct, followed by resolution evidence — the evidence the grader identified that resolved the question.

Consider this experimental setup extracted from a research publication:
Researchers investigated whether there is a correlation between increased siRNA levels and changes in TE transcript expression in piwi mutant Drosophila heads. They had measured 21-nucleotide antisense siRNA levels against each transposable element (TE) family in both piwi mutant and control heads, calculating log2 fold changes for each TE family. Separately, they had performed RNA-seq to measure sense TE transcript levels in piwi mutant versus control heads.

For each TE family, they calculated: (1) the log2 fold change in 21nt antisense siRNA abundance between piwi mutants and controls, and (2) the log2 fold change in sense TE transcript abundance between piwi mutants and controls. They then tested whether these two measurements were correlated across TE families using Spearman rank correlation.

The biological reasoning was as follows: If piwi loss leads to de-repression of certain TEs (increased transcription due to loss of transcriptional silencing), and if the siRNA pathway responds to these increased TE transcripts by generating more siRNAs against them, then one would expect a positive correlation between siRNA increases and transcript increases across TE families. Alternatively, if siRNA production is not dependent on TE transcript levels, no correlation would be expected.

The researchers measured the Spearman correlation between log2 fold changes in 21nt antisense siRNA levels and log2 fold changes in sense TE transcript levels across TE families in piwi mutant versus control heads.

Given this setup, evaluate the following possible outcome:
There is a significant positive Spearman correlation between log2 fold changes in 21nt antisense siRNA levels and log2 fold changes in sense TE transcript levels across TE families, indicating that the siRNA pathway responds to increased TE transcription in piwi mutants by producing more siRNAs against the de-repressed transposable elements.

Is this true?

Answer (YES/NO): NO